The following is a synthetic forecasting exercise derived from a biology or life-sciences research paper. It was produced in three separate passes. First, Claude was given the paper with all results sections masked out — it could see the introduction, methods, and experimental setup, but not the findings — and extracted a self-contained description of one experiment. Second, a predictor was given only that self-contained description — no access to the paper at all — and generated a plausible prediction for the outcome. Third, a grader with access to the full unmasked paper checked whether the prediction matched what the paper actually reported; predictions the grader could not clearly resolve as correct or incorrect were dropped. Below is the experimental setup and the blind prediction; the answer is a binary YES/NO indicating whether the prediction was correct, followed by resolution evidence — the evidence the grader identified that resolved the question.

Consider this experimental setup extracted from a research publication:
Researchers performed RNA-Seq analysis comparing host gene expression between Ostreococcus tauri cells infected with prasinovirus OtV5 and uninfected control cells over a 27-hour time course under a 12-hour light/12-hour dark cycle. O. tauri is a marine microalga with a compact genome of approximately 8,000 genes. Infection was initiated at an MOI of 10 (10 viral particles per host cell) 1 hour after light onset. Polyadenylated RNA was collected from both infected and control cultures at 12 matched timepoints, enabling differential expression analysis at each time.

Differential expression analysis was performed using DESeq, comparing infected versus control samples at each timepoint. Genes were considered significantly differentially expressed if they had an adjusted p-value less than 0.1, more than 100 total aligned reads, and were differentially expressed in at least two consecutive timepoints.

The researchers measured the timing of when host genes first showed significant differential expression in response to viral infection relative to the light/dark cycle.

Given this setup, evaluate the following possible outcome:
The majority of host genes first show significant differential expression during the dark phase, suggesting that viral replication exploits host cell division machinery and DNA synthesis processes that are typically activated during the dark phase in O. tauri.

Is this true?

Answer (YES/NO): YES